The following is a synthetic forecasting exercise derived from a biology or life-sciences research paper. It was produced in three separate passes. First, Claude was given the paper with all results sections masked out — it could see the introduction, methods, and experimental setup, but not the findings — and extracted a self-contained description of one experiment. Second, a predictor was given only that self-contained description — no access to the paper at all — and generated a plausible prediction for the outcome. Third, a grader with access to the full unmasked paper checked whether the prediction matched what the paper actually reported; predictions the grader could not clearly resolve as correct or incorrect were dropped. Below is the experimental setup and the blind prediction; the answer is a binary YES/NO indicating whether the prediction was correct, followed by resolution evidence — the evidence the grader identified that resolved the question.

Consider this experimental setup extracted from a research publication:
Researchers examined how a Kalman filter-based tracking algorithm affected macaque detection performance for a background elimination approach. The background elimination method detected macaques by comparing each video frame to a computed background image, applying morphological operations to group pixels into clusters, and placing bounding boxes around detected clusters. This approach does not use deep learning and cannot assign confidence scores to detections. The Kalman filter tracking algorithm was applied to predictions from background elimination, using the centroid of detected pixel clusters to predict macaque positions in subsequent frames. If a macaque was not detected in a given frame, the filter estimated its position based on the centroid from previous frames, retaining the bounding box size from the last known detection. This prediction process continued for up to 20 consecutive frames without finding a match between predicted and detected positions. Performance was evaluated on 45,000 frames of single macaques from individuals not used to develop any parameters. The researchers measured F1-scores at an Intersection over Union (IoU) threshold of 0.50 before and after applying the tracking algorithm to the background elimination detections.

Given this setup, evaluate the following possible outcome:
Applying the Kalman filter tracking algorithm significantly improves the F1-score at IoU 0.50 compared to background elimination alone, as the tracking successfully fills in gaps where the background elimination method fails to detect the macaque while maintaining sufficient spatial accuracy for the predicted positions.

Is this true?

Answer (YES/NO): NO